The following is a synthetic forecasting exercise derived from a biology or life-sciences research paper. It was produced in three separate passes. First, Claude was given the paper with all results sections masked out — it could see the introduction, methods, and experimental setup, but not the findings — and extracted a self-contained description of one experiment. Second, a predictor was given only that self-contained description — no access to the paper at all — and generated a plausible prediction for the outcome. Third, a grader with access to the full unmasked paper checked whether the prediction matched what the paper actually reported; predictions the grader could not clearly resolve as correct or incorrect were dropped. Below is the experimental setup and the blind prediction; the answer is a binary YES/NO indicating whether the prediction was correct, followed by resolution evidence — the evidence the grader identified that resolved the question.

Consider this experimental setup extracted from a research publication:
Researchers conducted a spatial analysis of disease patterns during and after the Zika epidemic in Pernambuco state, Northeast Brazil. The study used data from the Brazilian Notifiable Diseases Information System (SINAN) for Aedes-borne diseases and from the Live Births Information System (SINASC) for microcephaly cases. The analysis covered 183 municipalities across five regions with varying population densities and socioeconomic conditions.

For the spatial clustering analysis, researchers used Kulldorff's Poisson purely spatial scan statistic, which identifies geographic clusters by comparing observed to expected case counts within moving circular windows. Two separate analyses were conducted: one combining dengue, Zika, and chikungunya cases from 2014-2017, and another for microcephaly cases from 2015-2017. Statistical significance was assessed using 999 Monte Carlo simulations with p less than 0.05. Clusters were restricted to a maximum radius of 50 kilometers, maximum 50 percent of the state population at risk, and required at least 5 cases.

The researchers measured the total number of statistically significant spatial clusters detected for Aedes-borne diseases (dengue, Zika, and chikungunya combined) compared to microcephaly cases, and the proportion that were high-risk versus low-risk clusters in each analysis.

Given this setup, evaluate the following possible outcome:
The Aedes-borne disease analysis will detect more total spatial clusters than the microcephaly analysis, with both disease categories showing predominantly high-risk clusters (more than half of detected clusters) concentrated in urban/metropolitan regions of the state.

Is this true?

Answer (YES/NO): NO